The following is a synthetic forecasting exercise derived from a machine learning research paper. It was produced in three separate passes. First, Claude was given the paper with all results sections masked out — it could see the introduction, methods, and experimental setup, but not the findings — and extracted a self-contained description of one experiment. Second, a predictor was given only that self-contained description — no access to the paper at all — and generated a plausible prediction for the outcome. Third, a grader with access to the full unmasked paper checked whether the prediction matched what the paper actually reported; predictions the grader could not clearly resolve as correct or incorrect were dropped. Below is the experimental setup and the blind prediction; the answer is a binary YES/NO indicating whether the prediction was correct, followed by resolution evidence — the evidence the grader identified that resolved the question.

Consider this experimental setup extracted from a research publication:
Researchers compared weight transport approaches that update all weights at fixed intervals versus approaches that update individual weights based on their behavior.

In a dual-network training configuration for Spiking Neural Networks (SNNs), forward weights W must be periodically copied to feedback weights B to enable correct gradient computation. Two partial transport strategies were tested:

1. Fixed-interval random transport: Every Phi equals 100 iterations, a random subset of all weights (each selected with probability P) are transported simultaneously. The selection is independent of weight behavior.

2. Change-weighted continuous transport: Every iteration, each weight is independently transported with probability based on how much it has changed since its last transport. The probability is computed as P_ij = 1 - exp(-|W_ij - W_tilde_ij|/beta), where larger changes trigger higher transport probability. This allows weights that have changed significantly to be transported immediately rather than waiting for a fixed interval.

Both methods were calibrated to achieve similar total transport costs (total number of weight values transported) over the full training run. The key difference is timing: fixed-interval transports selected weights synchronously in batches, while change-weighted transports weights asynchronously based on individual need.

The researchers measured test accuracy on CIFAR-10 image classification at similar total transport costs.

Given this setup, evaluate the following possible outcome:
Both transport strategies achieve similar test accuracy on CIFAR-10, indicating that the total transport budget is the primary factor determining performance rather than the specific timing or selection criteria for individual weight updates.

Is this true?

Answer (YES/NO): NO